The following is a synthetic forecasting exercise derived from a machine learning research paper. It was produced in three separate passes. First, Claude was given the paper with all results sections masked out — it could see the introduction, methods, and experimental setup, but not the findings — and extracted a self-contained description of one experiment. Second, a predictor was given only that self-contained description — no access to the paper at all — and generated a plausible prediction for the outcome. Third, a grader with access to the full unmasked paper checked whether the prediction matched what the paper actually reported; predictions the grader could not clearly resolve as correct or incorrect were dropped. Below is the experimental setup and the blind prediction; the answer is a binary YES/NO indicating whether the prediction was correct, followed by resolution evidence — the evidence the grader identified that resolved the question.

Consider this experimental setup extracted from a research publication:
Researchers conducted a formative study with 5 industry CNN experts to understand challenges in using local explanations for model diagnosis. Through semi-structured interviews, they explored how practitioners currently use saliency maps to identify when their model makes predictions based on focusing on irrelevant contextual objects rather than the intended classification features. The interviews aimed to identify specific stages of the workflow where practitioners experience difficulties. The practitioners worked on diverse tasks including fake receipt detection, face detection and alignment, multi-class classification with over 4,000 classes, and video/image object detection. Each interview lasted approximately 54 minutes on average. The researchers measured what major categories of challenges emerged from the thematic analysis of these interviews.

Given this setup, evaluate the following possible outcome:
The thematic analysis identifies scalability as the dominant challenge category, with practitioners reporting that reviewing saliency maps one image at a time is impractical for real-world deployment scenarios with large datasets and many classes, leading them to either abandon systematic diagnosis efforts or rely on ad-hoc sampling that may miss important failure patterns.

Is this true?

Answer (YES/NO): NO